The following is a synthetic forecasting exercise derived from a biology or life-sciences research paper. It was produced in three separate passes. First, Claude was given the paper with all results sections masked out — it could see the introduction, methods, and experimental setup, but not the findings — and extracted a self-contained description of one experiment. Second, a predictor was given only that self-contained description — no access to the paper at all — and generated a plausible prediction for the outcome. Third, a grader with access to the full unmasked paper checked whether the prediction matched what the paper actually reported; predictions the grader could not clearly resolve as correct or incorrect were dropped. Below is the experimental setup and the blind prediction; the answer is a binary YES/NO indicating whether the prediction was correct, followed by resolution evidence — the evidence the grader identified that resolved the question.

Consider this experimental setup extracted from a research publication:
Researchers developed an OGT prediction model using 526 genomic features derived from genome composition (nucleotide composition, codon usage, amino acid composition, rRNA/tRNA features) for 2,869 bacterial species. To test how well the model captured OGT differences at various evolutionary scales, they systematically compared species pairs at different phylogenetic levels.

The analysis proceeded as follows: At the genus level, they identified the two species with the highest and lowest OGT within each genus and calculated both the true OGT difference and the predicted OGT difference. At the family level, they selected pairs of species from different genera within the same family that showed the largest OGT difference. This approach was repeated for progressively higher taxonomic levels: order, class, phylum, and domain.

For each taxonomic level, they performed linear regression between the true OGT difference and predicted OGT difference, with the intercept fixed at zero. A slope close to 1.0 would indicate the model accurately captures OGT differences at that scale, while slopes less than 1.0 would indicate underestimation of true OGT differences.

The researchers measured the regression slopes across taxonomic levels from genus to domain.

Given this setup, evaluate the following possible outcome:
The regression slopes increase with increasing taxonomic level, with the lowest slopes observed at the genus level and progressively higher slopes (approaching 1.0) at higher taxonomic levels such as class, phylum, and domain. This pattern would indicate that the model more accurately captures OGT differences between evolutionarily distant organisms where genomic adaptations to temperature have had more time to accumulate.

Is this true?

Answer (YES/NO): YES